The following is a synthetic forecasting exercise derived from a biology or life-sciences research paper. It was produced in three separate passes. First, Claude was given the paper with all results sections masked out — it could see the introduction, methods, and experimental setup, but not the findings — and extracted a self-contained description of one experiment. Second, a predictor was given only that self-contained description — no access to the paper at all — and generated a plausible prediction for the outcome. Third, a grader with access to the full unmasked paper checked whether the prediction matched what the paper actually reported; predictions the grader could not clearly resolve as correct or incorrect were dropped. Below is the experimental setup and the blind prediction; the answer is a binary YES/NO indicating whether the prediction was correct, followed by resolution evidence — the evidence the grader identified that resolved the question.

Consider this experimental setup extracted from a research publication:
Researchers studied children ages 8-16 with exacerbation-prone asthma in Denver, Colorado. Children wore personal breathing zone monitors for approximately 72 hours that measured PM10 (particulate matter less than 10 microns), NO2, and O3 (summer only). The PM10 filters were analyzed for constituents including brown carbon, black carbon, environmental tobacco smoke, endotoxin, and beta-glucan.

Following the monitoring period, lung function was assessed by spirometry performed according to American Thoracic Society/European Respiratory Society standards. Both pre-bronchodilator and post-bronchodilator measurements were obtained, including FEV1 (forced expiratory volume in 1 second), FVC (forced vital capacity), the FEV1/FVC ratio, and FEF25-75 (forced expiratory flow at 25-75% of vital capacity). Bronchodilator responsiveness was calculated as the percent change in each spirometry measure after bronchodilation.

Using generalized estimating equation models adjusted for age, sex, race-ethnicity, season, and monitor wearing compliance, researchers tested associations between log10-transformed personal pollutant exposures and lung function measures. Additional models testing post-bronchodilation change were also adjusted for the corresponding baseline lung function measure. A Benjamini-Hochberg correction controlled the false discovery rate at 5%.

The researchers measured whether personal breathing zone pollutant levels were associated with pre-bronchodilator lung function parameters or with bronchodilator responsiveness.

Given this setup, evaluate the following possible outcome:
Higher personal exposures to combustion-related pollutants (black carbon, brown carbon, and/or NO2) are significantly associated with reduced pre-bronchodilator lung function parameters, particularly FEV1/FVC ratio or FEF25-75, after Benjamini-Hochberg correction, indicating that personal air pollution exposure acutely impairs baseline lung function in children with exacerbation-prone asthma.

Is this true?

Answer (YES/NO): NO